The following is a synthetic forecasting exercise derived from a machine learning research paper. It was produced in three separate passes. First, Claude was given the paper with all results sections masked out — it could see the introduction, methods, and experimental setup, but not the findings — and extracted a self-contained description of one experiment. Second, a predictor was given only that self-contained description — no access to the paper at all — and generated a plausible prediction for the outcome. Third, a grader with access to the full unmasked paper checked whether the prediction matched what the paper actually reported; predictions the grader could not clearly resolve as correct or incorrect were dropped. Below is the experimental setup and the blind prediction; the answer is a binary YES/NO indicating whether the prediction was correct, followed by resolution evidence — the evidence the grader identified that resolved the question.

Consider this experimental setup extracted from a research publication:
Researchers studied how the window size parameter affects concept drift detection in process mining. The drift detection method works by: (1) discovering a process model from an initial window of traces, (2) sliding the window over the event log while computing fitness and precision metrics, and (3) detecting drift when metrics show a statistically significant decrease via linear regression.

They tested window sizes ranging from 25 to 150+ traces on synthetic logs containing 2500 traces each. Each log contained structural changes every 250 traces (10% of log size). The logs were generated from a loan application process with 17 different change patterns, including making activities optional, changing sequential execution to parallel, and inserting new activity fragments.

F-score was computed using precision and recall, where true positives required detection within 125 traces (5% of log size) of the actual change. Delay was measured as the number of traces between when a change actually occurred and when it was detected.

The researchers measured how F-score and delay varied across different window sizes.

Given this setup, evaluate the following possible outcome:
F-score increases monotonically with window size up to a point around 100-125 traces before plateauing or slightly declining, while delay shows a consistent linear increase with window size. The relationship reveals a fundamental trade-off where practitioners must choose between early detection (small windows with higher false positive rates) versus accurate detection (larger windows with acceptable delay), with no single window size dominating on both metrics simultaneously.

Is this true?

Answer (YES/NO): NO